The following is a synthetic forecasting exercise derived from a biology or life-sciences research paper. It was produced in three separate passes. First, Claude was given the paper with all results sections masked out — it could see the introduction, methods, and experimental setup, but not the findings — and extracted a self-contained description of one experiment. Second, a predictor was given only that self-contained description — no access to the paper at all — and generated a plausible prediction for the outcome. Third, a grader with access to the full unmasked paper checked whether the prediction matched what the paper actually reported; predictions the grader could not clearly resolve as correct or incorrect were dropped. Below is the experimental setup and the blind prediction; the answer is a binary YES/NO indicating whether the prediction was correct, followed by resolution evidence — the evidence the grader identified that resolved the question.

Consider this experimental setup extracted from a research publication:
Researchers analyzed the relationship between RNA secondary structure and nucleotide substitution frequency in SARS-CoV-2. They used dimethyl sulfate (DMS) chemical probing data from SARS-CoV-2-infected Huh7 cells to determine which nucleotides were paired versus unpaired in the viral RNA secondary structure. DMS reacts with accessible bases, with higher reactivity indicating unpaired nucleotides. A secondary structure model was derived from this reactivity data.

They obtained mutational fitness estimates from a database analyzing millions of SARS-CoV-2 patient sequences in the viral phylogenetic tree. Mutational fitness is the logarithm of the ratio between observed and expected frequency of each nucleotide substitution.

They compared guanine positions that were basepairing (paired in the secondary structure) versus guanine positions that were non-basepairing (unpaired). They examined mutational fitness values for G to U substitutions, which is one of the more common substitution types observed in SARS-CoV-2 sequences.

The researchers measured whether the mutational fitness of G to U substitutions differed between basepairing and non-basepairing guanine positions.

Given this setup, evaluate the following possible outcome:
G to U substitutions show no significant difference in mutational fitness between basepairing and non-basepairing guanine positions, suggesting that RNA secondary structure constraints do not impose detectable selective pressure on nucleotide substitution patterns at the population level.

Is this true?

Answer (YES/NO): NO